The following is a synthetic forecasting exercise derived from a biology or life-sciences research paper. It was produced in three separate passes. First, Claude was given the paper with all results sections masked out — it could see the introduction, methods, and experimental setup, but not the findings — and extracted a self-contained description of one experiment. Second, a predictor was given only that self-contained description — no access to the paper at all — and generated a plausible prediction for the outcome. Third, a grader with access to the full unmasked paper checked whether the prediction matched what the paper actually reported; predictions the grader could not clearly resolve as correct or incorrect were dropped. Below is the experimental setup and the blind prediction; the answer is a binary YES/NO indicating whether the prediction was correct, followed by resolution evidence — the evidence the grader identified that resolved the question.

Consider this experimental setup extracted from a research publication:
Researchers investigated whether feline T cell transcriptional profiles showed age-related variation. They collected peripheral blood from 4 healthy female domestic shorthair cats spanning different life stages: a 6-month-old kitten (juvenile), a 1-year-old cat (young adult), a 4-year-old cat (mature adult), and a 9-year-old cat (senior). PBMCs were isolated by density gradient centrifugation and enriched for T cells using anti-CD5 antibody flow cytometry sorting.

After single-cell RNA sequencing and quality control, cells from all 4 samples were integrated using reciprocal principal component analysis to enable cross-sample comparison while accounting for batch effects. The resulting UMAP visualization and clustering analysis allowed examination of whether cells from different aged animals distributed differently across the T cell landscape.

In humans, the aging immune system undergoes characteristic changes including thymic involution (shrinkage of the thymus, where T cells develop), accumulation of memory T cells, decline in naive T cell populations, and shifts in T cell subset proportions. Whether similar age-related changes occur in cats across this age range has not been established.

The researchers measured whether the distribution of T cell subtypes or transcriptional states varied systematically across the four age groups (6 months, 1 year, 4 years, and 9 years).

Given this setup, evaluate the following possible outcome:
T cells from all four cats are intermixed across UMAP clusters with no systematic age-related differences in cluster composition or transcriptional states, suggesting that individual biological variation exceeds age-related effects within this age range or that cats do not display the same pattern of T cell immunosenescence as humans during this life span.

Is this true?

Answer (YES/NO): YES